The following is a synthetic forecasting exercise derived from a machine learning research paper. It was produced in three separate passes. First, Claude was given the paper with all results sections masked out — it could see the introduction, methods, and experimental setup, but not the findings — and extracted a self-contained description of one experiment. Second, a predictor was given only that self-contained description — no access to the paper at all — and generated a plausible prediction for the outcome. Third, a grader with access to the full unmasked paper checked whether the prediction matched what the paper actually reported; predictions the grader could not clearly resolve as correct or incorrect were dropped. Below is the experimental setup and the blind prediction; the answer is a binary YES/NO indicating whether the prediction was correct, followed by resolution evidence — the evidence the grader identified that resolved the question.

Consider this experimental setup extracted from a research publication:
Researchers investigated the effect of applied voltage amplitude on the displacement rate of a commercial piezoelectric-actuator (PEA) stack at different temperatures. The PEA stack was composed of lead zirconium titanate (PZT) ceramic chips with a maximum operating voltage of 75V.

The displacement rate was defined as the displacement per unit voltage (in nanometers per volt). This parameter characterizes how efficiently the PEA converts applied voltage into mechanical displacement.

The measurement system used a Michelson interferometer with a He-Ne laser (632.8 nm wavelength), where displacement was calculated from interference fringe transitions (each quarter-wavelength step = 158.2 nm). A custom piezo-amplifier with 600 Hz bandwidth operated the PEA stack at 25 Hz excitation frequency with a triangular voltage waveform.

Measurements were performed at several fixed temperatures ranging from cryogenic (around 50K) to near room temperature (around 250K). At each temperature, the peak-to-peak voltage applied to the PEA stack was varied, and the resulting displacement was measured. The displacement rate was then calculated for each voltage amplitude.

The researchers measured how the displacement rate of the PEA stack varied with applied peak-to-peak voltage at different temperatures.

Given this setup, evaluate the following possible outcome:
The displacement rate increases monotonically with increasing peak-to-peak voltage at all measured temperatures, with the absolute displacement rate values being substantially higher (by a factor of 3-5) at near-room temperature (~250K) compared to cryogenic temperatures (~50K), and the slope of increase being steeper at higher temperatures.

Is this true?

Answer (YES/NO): NO